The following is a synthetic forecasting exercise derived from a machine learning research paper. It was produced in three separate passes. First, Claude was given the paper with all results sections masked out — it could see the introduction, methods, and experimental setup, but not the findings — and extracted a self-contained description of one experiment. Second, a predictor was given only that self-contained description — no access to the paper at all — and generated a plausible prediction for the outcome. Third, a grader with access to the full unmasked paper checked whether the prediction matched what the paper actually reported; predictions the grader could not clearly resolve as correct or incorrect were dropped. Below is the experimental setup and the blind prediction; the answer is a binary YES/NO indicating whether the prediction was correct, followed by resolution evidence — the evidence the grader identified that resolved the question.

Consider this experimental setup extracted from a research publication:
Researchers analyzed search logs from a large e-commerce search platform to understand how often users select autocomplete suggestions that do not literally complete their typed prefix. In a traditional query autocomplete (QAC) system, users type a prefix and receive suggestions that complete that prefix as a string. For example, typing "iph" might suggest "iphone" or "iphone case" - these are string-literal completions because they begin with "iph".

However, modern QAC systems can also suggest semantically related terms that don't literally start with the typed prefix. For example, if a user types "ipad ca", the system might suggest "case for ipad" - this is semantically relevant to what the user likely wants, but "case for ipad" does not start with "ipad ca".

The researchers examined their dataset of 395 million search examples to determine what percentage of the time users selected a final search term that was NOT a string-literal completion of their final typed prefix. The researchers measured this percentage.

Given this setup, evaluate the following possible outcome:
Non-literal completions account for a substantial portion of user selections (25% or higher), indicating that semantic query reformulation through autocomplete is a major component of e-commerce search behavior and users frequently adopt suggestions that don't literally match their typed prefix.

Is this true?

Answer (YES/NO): NO